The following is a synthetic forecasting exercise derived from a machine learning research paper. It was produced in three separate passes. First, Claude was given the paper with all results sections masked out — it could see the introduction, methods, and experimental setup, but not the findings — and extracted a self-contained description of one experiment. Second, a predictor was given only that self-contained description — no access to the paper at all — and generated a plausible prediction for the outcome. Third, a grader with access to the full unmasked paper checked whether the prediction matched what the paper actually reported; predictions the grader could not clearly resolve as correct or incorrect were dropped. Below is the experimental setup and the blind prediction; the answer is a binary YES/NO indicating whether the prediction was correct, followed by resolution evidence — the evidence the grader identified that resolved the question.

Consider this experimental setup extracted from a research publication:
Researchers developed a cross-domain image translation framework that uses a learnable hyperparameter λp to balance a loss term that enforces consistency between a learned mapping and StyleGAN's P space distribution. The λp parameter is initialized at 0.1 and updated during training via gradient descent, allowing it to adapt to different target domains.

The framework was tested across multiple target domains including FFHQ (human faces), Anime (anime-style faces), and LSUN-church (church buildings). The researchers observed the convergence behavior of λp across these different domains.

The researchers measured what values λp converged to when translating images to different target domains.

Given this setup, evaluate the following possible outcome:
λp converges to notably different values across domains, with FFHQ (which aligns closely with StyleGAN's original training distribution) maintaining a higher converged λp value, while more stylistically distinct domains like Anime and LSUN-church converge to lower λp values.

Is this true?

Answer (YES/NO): NO